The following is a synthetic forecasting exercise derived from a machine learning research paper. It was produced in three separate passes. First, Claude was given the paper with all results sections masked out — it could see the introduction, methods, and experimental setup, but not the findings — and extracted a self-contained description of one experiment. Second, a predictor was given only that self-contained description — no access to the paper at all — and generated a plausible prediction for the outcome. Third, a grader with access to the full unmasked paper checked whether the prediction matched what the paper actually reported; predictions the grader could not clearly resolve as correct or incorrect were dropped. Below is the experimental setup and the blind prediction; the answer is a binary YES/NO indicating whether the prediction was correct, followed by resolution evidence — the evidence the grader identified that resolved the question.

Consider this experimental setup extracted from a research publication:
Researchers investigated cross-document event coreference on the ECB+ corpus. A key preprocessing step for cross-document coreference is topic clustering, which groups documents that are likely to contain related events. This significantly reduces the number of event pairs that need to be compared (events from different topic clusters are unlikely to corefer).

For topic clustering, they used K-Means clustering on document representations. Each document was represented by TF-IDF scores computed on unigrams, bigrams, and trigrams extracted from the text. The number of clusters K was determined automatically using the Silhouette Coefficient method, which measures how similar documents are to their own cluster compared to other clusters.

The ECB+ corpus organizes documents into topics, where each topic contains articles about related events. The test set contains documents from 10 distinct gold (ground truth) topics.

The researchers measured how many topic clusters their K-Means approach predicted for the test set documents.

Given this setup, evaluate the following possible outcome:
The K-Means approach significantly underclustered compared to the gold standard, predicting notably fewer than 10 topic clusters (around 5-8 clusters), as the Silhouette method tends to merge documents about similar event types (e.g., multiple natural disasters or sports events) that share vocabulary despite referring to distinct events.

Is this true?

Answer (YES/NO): NO